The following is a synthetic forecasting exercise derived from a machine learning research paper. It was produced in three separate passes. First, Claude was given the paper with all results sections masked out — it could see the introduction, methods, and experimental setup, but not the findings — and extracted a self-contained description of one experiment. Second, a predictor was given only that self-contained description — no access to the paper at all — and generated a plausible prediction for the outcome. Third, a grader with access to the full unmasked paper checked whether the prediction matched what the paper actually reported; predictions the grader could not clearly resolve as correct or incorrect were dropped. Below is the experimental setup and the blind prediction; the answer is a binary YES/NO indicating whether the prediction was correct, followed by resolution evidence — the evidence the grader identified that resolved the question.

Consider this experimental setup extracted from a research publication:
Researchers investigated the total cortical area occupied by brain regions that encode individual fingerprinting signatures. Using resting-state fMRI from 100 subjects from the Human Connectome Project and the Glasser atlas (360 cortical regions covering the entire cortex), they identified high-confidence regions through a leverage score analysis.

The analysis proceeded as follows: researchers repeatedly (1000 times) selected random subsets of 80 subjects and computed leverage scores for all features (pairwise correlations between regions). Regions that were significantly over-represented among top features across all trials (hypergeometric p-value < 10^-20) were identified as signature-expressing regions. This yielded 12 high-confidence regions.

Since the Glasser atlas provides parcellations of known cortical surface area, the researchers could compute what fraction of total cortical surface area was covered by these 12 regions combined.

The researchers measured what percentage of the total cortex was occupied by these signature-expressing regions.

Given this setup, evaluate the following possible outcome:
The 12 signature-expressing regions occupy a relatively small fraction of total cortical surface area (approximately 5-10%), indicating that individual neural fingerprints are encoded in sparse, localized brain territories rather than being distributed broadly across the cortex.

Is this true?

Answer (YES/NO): NO